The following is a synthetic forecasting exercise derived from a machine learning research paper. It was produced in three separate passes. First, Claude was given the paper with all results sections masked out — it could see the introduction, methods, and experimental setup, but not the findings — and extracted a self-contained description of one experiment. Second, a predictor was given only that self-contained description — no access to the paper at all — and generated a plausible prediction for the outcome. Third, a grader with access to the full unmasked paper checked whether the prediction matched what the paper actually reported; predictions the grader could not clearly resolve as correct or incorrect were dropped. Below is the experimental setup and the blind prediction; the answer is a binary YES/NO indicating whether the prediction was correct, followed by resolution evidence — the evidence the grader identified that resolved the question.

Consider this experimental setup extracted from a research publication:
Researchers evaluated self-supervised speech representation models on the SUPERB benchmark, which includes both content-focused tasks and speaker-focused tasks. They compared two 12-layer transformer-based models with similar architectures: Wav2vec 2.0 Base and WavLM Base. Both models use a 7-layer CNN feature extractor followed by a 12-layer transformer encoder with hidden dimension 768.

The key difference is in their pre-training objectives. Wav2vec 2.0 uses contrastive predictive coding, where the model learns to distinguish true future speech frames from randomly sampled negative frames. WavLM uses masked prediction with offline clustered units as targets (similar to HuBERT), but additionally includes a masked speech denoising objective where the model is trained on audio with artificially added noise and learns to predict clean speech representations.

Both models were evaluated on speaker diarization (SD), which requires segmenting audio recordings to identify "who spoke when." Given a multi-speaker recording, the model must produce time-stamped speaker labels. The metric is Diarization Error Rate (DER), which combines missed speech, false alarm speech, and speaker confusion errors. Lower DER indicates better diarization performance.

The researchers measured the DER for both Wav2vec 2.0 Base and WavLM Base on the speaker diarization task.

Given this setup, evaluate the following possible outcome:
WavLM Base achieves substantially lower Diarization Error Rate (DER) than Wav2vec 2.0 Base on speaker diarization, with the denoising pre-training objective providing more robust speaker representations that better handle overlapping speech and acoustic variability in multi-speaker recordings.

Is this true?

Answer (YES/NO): NO